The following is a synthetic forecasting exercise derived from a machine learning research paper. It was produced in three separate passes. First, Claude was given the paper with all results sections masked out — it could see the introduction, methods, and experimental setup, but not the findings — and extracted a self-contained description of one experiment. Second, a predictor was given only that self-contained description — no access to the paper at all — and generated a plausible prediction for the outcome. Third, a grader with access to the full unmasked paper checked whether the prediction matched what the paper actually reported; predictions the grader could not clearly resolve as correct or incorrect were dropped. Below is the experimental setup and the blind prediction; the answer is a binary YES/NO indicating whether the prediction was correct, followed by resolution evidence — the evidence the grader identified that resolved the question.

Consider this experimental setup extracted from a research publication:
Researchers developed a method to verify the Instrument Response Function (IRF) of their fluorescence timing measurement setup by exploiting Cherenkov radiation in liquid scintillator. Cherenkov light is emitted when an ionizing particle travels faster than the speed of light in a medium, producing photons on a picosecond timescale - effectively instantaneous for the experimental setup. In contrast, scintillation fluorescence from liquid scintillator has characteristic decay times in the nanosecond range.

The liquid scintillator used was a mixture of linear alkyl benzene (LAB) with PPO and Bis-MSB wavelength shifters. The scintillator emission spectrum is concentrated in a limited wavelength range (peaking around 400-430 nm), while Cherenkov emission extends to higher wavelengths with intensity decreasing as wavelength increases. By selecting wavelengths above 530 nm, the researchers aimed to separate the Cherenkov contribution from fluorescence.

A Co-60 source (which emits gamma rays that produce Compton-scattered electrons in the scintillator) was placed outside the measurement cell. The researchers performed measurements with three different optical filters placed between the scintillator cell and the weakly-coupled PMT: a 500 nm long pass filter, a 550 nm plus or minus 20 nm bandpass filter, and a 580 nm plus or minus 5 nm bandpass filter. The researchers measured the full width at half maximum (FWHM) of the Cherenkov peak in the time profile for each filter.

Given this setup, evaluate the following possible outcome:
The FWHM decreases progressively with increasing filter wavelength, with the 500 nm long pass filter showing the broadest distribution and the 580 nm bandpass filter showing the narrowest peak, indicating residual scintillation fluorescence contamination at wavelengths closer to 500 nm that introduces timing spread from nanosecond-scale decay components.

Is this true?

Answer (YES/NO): NO